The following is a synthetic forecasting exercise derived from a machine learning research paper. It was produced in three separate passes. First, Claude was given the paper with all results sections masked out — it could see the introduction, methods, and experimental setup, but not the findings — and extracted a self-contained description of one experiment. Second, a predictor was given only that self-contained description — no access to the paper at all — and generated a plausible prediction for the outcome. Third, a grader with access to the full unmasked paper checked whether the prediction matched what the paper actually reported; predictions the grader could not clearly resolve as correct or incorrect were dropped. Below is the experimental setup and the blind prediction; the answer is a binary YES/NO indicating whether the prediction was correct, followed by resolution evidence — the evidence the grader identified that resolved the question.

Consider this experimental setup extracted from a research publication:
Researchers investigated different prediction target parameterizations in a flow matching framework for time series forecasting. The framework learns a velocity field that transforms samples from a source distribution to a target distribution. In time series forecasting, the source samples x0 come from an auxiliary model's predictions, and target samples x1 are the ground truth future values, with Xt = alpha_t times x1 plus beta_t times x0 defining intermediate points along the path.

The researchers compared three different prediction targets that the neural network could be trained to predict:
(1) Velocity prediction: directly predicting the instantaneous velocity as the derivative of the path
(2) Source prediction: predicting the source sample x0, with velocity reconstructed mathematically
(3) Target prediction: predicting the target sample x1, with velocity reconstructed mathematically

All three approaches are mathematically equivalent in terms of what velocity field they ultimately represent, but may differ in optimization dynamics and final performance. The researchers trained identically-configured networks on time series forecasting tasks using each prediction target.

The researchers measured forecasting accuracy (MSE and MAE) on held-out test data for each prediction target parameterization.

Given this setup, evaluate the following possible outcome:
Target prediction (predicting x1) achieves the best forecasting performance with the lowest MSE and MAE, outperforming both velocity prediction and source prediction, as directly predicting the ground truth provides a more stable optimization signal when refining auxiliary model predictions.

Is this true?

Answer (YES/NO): YES